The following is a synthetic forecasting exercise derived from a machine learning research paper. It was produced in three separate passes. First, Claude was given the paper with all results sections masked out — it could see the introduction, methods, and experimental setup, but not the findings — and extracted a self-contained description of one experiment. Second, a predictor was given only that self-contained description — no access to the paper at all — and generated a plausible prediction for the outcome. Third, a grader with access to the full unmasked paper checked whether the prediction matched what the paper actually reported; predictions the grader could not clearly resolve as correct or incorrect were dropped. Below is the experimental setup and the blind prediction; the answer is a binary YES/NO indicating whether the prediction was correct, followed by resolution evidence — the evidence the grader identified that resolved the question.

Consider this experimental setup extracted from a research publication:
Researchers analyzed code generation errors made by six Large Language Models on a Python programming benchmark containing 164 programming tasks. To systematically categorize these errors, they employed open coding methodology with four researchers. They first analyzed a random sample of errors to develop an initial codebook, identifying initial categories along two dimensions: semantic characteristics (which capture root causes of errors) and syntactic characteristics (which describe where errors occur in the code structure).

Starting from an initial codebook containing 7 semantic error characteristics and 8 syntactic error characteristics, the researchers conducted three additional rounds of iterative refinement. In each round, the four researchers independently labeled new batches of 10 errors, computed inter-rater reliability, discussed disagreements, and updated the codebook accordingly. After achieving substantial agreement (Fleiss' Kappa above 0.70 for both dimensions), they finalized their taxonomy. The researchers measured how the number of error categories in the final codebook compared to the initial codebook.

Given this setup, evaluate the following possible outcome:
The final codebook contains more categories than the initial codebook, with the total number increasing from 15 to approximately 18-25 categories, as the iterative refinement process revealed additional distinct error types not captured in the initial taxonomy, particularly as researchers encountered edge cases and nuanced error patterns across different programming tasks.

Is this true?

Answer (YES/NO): NO